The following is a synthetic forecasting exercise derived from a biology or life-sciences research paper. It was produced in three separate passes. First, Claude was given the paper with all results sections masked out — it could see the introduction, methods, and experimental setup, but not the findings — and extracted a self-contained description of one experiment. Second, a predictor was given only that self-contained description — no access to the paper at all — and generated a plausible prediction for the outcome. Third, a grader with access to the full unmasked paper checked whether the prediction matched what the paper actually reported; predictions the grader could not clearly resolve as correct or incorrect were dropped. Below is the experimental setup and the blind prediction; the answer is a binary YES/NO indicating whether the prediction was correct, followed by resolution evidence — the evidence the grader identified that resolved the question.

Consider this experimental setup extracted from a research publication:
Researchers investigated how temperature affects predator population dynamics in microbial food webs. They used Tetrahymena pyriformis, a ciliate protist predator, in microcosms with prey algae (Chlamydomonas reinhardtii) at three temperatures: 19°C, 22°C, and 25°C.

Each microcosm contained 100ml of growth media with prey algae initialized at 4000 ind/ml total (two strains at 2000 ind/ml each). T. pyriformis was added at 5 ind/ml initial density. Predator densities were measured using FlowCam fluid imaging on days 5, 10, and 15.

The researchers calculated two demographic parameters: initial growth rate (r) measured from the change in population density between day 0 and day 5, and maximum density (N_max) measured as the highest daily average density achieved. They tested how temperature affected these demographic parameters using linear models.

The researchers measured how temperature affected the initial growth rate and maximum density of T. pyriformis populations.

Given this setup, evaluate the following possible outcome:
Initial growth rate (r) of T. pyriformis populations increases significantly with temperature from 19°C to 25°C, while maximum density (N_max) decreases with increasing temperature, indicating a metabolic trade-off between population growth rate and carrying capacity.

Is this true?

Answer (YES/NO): NO